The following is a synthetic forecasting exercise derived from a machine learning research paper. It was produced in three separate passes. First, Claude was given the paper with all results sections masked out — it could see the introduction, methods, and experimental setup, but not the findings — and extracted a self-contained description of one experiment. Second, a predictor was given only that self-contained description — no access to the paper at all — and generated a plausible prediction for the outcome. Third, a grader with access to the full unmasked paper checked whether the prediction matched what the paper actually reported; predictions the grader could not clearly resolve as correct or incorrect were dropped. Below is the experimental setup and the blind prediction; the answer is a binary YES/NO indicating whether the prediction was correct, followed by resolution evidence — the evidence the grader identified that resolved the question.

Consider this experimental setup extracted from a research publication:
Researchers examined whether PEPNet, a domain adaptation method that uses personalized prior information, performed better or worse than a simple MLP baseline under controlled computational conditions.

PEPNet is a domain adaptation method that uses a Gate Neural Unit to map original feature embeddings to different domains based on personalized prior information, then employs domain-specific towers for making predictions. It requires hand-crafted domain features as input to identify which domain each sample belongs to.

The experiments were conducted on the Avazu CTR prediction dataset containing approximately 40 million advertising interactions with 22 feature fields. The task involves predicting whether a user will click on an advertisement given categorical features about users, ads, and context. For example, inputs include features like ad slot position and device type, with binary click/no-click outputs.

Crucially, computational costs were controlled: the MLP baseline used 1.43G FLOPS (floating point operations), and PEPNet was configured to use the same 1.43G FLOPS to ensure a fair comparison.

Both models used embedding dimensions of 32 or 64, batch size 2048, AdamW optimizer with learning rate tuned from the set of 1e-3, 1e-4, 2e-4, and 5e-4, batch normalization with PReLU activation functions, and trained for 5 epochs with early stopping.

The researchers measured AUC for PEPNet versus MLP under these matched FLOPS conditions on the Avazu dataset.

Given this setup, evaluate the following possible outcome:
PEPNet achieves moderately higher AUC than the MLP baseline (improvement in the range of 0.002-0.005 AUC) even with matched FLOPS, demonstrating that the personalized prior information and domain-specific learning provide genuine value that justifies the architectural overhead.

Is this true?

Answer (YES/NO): NO